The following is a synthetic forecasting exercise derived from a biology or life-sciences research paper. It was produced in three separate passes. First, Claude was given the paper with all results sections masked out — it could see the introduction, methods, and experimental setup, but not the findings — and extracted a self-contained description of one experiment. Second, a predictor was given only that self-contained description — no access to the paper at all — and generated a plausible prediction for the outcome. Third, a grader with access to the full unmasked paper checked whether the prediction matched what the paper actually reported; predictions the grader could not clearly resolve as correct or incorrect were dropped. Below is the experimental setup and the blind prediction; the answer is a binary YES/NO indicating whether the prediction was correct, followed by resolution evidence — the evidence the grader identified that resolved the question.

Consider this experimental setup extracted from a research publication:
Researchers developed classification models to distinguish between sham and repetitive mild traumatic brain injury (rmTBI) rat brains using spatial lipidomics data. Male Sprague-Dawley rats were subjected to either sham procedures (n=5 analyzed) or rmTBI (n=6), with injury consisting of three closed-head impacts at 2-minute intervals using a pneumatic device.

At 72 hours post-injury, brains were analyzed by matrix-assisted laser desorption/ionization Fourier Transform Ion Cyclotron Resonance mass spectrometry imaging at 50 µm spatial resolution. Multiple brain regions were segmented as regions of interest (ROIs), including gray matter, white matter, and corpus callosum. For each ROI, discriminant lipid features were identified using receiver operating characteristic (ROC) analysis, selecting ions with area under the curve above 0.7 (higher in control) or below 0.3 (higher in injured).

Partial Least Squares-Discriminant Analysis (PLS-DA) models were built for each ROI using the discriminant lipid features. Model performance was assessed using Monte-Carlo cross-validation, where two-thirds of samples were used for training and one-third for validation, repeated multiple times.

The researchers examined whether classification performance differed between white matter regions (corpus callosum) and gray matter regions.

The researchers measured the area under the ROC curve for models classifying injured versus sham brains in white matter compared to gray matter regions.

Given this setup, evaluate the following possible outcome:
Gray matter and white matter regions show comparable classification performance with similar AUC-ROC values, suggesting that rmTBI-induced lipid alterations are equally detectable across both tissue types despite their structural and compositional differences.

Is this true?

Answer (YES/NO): NO